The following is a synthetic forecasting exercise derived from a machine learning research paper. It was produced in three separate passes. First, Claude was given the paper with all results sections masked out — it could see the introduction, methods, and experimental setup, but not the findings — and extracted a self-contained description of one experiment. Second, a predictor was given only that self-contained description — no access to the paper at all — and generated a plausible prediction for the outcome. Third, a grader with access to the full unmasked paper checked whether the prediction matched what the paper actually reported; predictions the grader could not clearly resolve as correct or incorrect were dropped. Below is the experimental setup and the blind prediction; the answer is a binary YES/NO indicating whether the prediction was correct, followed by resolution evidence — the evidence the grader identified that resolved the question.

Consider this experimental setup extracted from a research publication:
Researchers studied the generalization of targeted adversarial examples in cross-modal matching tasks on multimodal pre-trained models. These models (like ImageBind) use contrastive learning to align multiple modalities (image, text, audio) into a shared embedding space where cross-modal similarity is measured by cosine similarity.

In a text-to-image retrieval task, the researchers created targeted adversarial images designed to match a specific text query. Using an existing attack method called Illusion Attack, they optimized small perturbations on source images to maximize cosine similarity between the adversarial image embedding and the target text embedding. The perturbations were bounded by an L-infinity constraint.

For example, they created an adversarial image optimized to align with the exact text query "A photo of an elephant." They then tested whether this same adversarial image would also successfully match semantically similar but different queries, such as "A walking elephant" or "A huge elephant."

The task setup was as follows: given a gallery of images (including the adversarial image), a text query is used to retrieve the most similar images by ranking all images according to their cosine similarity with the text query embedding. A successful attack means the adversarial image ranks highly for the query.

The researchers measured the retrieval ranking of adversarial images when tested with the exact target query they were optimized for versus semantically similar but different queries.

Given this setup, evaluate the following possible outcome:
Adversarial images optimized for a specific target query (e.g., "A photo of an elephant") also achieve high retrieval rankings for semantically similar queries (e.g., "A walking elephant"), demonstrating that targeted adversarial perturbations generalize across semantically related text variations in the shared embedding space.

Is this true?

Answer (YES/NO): NO